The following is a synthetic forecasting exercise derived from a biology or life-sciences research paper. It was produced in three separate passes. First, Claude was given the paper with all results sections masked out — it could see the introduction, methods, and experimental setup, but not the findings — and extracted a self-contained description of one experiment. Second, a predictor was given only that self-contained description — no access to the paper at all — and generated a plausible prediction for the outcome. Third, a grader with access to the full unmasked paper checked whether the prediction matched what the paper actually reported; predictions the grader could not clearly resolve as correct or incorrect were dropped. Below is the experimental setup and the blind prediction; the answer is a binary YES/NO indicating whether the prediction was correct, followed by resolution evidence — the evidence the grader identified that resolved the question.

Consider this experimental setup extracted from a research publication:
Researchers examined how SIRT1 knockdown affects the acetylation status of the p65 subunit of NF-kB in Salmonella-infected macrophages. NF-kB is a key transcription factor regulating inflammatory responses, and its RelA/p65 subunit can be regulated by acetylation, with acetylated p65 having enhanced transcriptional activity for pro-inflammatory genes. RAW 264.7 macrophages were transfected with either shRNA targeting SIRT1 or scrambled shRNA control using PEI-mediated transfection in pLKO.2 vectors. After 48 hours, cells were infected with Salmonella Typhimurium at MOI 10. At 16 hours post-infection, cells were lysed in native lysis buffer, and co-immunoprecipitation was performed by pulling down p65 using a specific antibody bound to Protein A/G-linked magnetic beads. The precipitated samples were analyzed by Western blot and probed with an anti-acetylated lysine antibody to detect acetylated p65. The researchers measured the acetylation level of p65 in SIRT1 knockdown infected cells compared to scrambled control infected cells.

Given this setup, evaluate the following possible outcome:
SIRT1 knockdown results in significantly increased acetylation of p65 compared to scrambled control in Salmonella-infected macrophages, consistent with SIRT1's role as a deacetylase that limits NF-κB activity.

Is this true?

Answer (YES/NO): YES